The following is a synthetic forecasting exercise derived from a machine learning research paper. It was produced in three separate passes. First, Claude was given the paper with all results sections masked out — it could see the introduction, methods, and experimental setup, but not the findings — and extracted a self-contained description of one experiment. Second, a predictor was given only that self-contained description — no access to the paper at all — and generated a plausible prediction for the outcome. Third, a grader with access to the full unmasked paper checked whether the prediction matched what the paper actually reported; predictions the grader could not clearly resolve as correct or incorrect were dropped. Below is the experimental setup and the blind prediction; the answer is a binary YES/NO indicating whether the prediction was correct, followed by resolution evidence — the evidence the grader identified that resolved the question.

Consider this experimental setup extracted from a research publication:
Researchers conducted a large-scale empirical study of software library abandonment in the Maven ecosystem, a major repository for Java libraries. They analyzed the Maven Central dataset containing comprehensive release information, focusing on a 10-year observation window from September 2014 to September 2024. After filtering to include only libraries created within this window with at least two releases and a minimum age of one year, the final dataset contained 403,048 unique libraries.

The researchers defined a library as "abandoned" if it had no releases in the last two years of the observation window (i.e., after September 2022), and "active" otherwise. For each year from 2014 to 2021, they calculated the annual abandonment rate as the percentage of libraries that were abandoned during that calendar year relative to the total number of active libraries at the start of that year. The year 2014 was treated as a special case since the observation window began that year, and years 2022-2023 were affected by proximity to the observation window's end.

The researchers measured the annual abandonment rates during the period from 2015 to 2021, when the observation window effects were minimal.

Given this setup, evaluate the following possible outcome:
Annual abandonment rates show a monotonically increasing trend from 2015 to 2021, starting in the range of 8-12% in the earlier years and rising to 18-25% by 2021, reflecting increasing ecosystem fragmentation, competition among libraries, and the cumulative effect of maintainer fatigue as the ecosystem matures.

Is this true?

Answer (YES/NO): NO